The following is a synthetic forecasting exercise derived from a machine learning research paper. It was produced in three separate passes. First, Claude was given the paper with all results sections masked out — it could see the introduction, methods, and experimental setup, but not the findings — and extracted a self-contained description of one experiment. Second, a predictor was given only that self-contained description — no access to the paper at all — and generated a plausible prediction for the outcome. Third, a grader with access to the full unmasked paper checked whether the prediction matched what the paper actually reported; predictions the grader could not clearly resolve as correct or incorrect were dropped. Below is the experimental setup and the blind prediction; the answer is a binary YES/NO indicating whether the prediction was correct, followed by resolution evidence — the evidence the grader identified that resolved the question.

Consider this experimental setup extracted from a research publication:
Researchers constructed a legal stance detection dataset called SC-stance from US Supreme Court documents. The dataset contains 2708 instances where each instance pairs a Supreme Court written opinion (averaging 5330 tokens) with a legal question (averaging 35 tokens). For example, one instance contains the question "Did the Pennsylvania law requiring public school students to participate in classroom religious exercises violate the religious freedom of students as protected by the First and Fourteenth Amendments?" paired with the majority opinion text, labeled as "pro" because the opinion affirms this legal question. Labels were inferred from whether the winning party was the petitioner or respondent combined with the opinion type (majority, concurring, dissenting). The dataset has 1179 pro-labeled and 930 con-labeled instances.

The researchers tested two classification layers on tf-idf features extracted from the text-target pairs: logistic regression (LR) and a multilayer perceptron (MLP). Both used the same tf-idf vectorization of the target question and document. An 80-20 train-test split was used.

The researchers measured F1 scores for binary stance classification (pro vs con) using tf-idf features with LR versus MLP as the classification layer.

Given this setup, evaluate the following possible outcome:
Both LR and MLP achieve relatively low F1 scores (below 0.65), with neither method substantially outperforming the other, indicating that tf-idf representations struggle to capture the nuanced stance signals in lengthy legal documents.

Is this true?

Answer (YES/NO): NO